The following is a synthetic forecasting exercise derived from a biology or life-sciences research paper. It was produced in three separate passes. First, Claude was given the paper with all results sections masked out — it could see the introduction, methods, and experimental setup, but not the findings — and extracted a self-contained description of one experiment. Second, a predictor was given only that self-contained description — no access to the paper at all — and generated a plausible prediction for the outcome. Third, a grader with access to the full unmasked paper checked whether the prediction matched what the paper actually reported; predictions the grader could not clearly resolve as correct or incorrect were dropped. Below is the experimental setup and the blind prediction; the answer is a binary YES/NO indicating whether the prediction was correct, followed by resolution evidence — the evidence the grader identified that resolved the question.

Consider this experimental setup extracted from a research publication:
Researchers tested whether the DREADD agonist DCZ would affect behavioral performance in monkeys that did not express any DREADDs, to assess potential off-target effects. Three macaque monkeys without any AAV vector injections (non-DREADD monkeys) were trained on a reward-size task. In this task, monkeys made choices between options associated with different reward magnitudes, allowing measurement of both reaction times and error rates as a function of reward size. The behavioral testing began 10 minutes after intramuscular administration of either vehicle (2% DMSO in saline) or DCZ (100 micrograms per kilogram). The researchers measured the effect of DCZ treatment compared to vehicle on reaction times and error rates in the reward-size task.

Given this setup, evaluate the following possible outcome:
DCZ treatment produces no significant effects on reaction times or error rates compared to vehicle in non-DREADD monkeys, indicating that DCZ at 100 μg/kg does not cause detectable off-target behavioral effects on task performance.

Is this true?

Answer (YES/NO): YES